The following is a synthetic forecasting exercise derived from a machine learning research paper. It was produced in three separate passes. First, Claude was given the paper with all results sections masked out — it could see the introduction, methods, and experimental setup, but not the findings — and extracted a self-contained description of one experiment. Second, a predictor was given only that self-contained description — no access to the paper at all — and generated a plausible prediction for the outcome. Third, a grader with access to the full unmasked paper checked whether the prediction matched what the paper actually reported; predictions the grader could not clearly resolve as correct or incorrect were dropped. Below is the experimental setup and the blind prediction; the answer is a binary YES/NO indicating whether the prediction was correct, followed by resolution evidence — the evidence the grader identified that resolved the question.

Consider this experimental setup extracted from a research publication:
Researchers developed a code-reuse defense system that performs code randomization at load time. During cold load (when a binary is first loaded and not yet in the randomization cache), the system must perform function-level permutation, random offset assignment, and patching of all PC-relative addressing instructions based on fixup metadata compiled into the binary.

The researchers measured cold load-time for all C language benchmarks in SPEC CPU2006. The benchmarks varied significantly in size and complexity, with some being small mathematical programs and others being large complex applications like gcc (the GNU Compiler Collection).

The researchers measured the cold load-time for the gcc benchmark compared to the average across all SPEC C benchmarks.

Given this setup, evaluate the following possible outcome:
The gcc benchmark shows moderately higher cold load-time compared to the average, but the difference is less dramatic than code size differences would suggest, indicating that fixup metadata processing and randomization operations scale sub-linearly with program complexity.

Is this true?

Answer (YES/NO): NO